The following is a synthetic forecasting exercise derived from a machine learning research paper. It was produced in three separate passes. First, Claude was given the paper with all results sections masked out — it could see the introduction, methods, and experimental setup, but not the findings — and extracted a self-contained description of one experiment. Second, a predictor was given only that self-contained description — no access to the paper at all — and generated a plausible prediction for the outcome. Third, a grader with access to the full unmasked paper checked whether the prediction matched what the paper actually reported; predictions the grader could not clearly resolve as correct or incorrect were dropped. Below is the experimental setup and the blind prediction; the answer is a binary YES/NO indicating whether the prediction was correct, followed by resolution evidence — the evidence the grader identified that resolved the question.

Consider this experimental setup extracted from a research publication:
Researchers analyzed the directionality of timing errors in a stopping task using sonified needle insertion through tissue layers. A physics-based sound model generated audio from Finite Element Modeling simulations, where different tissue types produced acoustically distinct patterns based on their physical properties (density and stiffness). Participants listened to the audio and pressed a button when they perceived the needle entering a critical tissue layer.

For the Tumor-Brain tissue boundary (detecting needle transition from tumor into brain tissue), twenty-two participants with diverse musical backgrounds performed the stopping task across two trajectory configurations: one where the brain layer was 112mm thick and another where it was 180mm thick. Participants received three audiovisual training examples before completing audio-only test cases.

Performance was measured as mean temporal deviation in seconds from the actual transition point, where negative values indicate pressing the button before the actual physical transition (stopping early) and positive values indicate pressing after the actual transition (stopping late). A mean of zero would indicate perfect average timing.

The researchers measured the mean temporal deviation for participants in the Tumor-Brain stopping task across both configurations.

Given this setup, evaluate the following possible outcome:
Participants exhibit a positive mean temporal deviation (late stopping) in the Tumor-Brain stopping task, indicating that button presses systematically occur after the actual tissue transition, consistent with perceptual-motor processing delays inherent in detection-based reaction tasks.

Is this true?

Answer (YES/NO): NO